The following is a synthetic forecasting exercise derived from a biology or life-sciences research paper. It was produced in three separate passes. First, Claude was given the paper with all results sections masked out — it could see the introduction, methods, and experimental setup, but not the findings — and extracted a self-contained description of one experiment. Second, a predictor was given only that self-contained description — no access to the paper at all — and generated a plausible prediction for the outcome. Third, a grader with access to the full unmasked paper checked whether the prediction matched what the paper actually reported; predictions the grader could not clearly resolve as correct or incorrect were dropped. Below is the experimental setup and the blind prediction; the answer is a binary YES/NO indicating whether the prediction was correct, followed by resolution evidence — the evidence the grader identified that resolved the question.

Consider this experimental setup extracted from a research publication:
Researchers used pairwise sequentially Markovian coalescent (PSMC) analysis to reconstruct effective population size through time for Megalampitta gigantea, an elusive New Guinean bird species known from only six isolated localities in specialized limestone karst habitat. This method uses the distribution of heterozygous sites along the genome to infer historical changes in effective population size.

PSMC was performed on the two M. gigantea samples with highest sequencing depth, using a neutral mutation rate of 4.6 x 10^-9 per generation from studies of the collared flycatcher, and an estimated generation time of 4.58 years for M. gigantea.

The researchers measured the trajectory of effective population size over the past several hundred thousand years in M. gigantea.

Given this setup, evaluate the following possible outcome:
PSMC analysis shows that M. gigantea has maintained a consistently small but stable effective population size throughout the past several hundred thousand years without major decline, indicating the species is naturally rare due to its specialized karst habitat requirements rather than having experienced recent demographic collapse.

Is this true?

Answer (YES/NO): NO